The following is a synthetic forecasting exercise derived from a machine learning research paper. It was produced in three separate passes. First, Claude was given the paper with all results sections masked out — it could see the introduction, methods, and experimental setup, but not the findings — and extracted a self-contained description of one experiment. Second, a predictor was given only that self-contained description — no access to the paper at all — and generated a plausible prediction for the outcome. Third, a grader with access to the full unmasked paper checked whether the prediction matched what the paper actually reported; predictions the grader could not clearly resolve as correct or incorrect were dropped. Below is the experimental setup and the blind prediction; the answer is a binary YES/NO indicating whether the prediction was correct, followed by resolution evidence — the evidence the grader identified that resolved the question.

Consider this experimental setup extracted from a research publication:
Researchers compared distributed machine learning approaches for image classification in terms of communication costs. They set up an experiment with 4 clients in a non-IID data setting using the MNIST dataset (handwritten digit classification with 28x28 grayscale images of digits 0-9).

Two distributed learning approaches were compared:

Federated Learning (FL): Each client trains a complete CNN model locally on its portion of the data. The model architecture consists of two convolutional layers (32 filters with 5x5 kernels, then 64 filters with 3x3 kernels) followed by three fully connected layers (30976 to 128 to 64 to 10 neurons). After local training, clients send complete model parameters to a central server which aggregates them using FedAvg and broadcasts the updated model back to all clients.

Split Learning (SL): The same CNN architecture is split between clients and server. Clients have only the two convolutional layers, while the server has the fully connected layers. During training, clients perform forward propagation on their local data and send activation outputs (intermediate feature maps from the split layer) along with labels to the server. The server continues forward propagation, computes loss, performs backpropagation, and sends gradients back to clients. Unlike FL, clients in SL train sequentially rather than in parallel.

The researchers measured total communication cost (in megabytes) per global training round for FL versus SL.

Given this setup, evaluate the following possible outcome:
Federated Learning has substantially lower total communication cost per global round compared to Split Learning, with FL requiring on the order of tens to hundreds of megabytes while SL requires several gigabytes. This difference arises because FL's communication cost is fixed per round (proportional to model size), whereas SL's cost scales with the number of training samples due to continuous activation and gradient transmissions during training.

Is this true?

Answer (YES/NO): YES